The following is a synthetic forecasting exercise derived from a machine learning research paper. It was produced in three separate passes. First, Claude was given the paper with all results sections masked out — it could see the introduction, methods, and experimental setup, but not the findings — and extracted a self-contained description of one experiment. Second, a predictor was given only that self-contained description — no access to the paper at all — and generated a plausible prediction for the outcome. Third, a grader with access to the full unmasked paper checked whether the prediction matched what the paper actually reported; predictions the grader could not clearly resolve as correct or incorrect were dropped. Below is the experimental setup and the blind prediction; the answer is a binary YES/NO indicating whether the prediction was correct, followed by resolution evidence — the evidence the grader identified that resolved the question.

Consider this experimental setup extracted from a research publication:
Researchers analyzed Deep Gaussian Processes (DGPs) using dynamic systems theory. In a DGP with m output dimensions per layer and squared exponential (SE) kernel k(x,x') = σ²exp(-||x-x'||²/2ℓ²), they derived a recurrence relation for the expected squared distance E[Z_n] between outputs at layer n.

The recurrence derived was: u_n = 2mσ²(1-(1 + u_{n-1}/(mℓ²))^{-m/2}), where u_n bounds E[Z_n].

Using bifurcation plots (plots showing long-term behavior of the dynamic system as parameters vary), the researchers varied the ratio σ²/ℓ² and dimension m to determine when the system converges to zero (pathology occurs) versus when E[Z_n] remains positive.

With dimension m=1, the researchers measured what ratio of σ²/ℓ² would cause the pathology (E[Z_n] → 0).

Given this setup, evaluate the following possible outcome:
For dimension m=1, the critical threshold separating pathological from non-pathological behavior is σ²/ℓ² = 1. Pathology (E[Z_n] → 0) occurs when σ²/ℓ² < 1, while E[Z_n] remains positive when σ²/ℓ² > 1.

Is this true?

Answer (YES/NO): YES